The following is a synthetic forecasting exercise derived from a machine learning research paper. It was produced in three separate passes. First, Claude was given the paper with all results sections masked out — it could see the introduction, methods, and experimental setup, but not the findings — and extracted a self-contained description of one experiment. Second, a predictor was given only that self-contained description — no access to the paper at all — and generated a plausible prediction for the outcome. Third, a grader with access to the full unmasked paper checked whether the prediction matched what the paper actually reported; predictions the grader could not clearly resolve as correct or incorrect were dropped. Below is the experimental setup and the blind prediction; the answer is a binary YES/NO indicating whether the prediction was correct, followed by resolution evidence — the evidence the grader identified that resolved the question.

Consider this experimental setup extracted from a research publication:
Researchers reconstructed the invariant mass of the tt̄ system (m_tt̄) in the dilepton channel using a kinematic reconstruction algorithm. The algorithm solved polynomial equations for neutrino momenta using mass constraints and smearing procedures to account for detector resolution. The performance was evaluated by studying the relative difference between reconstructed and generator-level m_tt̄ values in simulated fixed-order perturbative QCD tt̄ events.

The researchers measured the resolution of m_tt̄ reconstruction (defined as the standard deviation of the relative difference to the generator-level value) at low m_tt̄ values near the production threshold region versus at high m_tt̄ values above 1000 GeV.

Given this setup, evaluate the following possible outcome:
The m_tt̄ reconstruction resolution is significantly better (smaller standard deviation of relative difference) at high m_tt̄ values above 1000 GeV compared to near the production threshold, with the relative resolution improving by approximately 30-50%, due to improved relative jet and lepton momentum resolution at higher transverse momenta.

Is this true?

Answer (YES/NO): NO